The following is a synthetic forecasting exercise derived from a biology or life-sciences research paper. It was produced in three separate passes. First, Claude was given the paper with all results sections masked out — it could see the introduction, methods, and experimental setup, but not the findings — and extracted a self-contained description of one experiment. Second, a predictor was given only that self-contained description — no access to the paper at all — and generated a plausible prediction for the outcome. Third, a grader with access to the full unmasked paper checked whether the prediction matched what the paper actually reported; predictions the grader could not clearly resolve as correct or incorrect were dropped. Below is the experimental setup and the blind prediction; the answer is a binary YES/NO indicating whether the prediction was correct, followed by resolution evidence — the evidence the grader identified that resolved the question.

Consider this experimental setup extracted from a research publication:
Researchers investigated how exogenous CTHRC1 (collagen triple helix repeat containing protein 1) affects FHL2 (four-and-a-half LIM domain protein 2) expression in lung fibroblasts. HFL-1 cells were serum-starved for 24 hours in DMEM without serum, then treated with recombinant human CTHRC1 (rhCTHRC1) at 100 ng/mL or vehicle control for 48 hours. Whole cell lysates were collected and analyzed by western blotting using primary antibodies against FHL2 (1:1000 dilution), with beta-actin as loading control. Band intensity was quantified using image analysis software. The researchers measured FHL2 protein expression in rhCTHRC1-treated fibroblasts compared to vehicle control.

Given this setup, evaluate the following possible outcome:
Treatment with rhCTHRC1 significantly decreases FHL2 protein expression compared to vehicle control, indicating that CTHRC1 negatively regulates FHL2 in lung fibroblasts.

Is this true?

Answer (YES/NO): NO